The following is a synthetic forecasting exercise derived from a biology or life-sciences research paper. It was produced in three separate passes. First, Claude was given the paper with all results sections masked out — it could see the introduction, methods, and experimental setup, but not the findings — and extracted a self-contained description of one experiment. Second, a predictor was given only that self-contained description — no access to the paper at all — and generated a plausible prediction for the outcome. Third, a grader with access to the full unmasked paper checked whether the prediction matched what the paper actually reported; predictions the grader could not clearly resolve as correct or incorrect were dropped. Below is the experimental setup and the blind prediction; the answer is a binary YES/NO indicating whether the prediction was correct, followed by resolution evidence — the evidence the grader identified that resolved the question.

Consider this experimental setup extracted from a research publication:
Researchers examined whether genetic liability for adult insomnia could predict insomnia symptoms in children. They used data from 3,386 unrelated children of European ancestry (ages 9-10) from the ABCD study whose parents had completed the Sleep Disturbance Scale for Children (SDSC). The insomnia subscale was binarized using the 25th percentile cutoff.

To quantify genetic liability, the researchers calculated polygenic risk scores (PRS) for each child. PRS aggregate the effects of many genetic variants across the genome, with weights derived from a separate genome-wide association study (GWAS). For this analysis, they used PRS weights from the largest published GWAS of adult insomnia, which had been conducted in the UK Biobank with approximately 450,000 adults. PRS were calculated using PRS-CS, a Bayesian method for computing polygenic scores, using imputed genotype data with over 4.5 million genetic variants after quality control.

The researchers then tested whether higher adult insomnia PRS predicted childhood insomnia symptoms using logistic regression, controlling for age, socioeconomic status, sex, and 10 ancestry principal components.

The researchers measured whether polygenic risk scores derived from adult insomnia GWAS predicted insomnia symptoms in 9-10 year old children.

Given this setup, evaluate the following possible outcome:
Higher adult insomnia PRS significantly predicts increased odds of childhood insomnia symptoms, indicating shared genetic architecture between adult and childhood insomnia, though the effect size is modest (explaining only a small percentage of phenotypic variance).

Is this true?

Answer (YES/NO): NO